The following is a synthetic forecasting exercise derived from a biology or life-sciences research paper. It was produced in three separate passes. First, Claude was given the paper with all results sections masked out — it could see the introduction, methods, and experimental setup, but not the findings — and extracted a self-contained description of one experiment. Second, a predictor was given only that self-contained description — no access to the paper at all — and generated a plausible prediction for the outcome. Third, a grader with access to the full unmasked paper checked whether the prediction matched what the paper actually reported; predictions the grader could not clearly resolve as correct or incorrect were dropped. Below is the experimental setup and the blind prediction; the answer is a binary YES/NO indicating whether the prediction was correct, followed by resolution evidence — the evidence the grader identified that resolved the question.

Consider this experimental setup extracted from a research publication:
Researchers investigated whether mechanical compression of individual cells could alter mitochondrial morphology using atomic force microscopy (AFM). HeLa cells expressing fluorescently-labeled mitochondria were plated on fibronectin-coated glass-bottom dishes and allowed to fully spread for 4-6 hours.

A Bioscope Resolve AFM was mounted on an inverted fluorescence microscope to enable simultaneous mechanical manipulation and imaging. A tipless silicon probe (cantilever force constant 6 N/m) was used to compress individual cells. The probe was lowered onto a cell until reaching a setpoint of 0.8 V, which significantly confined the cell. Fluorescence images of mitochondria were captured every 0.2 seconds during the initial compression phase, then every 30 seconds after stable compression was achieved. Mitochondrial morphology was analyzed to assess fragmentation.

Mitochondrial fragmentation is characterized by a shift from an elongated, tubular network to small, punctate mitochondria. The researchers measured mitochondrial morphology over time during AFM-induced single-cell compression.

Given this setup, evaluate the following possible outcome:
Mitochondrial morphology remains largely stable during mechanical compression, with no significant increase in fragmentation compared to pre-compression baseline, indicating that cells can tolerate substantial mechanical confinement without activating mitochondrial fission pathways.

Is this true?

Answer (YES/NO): NO